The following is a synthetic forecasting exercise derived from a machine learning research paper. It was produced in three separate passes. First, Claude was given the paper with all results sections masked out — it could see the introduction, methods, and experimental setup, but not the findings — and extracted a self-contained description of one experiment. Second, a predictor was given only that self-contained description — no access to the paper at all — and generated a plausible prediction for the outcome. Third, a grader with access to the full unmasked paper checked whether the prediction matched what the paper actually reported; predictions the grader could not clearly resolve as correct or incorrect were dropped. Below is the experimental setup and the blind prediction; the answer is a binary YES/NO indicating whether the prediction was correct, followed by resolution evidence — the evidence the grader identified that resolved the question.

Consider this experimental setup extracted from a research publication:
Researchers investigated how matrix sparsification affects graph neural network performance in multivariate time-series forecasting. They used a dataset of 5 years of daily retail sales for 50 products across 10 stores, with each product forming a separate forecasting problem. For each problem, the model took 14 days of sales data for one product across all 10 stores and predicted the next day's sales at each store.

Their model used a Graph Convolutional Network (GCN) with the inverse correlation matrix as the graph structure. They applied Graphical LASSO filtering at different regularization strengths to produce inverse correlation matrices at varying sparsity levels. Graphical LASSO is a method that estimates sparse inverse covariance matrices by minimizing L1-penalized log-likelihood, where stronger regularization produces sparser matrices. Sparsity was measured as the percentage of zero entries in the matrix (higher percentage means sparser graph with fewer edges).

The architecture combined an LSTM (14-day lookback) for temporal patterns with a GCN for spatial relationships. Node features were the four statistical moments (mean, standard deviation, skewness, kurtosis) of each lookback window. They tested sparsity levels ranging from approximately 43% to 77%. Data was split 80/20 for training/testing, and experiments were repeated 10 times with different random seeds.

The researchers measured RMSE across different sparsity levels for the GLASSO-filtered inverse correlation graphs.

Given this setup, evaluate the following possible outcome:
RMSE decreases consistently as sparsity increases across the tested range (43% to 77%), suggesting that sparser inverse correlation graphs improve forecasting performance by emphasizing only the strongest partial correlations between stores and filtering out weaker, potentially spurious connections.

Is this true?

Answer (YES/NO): NO